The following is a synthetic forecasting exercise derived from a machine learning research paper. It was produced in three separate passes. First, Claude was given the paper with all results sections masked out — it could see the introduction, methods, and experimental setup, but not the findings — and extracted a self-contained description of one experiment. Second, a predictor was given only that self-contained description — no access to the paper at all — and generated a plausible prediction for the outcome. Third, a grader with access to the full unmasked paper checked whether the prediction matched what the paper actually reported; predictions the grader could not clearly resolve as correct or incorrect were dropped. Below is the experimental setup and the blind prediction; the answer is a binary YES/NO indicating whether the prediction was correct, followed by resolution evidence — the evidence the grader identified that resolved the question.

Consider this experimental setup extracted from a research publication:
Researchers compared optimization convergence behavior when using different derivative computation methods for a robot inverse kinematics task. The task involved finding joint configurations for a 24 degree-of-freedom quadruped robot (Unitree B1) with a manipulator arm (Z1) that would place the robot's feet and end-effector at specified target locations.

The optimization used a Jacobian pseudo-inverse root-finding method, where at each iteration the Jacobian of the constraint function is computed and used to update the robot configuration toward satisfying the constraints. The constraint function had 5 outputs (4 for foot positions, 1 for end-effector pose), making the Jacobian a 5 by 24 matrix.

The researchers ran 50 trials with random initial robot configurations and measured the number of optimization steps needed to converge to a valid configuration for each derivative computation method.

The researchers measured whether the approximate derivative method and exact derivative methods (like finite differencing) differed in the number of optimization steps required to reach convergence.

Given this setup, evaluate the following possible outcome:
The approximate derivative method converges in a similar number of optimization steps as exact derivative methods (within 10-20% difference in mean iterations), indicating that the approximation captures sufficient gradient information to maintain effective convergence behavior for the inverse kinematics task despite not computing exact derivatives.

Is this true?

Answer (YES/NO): YES